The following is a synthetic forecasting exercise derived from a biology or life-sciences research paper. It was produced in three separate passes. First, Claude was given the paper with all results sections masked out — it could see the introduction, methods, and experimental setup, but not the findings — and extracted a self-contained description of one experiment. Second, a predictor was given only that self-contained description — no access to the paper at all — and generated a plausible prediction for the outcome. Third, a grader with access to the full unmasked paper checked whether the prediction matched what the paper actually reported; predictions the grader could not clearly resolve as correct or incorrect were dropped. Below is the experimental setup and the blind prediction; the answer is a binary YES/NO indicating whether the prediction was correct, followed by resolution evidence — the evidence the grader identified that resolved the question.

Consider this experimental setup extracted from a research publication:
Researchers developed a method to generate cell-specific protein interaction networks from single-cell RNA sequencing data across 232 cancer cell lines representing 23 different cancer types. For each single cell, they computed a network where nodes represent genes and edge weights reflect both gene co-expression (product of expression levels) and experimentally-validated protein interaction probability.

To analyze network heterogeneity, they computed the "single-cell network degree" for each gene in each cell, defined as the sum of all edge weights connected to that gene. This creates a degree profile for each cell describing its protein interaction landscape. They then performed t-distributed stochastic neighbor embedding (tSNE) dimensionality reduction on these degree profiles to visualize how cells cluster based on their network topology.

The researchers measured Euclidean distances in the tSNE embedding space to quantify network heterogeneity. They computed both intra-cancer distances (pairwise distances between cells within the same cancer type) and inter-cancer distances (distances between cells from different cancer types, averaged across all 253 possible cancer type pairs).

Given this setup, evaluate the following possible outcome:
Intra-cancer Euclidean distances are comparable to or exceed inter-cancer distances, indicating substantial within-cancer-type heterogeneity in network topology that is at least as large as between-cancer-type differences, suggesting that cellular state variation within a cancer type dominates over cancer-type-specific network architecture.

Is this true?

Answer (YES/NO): NO